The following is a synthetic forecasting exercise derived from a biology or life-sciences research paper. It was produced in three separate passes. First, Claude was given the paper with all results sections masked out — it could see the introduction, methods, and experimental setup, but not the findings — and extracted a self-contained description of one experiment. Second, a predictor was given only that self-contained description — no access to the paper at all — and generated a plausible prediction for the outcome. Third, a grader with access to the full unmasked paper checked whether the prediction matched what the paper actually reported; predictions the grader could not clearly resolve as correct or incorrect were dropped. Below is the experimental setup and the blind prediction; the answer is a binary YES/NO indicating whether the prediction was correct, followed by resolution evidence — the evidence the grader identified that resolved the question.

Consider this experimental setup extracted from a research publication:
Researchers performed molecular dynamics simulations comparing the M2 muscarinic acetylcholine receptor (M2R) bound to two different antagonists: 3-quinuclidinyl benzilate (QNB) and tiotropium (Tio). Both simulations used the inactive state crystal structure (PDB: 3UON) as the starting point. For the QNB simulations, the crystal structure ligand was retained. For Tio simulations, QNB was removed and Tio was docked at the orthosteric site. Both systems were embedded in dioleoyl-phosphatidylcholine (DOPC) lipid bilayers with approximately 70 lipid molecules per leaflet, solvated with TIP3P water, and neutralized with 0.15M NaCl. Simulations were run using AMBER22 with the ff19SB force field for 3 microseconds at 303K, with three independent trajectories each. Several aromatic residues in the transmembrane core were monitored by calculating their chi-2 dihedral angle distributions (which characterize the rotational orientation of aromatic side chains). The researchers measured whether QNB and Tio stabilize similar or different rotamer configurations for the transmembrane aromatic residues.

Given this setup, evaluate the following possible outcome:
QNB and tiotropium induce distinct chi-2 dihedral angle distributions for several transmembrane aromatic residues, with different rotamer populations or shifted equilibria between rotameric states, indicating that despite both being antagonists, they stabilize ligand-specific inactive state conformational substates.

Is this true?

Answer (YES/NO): NO